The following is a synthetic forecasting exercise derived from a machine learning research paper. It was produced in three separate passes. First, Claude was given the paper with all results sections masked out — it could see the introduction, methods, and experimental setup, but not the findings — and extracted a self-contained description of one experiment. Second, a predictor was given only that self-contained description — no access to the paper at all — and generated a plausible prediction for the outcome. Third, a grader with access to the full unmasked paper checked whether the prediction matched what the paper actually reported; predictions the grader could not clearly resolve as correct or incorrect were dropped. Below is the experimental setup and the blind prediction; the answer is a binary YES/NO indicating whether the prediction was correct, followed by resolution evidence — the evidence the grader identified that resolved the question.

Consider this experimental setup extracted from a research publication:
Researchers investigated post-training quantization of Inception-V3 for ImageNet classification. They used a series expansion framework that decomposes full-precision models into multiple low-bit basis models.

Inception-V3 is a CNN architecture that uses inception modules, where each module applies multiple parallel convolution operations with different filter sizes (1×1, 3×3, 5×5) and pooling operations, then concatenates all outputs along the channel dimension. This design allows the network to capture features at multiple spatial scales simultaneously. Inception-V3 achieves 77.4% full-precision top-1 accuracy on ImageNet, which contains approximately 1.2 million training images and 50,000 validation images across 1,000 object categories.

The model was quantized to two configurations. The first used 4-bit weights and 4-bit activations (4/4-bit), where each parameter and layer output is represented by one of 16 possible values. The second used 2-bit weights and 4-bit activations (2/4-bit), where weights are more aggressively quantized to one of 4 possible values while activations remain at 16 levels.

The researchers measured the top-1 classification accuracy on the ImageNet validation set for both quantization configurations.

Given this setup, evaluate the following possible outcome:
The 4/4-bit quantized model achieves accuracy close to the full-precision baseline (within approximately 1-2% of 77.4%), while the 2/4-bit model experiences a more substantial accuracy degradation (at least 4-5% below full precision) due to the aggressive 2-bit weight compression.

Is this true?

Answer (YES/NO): NO